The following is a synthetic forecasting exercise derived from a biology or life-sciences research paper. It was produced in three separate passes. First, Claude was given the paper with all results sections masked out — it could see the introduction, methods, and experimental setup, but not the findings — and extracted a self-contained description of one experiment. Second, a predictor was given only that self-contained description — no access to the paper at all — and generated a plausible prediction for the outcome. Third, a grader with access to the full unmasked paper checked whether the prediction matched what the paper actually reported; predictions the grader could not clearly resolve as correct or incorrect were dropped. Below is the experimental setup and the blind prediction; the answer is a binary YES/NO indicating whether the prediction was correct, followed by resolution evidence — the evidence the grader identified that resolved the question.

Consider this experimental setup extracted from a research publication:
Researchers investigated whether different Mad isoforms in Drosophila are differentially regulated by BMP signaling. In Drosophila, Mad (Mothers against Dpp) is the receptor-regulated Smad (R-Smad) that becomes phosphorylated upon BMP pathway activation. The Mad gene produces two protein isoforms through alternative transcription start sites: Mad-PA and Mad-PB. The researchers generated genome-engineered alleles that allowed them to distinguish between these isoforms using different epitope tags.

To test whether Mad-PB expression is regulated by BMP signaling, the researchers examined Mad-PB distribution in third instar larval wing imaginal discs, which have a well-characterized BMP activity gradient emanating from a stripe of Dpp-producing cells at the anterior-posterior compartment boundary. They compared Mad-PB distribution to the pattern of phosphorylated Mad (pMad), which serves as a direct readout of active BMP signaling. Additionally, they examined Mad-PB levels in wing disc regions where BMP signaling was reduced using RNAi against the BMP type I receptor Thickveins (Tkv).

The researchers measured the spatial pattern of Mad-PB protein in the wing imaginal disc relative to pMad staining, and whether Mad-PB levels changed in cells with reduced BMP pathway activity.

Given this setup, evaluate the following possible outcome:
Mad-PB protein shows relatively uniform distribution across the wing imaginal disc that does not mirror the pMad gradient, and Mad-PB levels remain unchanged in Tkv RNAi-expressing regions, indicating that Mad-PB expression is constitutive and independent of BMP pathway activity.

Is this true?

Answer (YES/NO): NO